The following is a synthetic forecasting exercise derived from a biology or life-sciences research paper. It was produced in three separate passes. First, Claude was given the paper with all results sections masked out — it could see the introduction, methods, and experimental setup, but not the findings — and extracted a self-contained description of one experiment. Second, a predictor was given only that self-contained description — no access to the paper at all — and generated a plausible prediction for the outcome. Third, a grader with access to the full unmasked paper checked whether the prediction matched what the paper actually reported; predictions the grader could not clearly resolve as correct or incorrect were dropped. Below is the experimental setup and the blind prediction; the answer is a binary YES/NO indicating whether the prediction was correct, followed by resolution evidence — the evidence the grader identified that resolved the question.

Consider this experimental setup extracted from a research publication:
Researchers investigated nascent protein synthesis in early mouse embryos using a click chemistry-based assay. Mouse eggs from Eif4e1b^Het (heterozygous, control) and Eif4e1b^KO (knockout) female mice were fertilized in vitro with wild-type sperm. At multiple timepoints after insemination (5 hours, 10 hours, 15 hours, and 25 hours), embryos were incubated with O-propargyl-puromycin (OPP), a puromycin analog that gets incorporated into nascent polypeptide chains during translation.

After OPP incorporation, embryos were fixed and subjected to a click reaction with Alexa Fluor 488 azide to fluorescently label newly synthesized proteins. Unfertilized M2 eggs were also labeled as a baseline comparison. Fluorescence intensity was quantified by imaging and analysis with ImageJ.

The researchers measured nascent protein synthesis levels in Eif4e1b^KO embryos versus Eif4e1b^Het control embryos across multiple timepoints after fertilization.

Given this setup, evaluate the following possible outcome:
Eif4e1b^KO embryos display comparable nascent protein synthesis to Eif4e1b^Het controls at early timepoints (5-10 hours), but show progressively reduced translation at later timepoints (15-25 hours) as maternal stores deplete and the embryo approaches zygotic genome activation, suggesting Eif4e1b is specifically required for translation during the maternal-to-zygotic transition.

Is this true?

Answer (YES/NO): NO